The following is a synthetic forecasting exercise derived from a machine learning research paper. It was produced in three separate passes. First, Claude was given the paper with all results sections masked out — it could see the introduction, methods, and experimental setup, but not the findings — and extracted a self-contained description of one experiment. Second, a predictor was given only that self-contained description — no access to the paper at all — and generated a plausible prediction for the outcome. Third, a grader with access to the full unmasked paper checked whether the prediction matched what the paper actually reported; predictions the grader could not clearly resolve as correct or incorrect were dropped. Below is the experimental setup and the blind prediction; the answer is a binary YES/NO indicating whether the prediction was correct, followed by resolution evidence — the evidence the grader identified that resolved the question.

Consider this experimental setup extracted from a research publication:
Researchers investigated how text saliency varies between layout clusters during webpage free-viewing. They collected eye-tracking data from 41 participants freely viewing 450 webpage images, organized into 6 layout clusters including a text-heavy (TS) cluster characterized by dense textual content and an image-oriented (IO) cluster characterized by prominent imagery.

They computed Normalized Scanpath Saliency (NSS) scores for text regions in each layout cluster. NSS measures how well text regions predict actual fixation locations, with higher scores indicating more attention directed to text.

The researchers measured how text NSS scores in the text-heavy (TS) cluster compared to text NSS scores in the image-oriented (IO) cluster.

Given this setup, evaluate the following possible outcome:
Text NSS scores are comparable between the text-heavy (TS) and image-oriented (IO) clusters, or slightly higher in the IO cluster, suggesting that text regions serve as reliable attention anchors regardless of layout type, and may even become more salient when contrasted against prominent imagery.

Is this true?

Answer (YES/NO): NO